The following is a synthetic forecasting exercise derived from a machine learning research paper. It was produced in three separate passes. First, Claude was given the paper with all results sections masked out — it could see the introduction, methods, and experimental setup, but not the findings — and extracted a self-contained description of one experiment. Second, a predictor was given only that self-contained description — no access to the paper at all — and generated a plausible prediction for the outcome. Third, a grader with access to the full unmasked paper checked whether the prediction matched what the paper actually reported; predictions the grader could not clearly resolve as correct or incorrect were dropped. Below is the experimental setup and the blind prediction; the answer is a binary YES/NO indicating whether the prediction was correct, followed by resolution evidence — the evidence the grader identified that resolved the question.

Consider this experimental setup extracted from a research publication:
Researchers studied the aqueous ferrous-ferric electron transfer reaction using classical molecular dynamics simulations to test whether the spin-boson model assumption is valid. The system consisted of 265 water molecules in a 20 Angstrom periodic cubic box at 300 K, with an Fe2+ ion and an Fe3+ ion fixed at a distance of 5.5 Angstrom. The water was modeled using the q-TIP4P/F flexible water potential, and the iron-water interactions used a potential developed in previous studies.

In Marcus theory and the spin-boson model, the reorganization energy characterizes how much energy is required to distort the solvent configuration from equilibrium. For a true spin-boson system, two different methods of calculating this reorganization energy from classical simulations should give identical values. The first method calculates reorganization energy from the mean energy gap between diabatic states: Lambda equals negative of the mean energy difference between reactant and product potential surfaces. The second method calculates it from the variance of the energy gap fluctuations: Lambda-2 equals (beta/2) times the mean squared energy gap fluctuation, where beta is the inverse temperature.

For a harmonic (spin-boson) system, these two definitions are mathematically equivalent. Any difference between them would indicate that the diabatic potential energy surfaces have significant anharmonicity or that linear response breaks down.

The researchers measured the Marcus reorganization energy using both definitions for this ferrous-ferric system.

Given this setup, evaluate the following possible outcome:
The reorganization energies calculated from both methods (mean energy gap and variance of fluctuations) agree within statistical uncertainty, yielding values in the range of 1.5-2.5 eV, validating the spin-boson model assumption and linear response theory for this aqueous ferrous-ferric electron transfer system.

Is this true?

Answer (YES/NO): NO